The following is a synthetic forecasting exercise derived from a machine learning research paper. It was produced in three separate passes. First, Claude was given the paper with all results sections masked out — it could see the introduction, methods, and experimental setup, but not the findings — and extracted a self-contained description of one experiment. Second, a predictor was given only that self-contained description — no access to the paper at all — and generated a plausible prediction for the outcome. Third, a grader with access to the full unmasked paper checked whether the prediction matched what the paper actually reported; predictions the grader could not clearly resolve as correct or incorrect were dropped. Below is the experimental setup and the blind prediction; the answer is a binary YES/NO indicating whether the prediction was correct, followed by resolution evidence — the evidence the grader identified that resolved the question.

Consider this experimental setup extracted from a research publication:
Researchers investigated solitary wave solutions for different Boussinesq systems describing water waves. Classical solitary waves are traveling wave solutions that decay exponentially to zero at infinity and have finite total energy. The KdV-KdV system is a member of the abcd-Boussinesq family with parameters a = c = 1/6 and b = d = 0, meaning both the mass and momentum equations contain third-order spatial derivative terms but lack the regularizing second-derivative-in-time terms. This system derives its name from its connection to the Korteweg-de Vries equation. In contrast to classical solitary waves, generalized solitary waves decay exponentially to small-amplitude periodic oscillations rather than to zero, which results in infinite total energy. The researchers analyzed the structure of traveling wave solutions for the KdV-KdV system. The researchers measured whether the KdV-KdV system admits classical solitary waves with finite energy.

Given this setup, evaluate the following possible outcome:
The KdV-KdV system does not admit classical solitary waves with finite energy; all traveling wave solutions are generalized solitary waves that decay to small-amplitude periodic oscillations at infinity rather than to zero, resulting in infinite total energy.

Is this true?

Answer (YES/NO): YES